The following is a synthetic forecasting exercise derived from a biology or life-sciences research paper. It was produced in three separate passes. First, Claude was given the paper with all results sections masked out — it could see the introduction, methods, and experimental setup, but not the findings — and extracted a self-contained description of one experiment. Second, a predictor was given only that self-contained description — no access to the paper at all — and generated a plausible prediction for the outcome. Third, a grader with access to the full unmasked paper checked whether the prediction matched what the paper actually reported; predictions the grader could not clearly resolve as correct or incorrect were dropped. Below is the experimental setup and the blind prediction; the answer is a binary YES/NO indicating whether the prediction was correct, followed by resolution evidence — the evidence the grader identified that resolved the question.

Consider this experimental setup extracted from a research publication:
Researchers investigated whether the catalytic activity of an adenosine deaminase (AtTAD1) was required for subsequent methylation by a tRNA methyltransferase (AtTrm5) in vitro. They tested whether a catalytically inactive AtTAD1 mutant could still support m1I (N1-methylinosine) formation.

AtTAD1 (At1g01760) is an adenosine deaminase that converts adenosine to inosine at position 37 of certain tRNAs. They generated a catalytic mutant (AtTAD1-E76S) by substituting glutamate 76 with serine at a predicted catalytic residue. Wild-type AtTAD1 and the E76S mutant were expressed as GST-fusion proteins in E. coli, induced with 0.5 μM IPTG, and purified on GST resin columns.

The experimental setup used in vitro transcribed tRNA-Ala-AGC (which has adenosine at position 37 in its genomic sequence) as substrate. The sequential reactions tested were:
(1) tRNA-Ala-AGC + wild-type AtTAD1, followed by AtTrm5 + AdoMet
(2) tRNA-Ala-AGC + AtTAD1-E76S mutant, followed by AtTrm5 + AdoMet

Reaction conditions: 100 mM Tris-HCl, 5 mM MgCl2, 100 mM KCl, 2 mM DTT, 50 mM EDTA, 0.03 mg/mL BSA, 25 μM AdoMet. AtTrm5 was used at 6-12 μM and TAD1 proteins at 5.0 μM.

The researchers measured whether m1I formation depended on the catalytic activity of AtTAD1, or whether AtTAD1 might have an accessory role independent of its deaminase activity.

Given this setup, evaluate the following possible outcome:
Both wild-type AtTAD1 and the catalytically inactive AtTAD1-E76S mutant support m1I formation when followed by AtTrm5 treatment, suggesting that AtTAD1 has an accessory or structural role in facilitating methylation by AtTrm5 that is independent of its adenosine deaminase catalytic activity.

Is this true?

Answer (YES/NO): NO